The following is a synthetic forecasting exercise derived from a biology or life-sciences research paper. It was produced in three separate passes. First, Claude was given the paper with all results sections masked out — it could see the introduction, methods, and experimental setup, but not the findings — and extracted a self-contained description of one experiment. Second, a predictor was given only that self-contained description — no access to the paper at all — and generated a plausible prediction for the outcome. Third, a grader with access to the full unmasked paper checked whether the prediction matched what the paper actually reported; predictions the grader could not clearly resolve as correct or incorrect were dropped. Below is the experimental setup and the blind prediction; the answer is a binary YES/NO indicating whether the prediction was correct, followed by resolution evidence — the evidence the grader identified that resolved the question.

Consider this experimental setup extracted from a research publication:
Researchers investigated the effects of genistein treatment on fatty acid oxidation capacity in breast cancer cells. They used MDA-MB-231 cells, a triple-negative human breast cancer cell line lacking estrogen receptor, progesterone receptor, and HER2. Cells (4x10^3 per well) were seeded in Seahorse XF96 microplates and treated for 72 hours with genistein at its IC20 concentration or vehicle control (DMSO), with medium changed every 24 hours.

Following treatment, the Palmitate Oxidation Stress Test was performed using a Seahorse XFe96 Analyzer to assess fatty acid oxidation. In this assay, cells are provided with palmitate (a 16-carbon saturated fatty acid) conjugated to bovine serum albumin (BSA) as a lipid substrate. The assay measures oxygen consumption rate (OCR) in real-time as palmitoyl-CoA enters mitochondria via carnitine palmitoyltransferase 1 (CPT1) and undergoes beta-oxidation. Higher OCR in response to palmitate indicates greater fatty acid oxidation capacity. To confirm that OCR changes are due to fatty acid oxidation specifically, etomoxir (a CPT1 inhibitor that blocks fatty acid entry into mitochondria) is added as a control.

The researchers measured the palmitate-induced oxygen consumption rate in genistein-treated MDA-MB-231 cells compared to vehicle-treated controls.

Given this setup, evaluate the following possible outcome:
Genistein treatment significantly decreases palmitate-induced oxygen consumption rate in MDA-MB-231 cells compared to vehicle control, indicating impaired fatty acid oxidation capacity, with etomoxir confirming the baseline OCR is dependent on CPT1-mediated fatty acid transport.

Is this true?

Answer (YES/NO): NO